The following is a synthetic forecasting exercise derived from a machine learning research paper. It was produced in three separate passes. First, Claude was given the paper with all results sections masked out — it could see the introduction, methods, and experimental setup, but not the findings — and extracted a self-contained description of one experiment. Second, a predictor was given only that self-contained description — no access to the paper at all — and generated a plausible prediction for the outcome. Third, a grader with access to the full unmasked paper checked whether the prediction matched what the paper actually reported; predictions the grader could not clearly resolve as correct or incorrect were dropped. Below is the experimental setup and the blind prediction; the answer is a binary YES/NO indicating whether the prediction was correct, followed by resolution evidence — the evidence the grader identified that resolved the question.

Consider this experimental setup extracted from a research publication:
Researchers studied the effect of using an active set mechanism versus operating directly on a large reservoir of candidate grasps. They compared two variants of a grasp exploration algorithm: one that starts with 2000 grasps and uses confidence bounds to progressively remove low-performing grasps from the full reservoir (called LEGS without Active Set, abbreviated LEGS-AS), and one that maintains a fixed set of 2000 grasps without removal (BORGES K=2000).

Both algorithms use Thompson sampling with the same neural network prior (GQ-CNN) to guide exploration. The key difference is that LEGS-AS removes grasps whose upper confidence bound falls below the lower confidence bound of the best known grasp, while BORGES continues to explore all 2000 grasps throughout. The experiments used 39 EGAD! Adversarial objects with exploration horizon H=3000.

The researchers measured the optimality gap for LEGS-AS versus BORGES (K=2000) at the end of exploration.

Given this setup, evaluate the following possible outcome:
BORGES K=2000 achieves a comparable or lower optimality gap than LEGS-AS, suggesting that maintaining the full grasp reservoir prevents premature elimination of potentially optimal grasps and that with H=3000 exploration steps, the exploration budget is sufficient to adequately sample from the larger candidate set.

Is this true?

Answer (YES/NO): YES